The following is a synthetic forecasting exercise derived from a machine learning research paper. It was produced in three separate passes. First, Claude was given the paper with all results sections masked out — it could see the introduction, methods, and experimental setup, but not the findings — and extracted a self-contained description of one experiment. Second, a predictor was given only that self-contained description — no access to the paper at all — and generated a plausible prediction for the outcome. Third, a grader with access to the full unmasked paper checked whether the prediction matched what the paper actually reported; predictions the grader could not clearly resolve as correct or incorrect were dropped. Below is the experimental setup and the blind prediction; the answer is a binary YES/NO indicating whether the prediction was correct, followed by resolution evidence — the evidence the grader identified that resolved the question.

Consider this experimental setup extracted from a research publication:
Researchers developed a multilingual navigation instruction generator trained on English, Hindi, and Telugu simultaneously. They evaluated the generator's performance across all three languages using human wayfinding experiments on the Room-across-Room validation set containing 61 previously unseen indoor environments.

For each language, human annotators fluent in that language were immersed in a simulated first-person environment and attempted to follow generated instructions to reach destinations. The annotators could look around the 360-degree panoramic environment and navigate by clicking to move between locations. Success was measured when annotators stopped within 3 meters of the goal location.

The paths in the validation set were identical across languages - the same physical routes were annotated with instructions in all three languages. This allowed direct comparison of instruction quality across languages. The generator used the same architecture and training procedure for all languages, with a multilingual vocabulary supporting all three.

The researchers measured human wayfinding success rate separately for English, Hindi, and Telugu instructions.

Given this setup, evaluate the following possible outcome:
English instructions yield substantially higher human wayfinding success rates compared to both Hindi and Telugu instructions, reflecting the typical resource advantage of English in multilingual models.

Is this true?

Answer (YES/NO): NO